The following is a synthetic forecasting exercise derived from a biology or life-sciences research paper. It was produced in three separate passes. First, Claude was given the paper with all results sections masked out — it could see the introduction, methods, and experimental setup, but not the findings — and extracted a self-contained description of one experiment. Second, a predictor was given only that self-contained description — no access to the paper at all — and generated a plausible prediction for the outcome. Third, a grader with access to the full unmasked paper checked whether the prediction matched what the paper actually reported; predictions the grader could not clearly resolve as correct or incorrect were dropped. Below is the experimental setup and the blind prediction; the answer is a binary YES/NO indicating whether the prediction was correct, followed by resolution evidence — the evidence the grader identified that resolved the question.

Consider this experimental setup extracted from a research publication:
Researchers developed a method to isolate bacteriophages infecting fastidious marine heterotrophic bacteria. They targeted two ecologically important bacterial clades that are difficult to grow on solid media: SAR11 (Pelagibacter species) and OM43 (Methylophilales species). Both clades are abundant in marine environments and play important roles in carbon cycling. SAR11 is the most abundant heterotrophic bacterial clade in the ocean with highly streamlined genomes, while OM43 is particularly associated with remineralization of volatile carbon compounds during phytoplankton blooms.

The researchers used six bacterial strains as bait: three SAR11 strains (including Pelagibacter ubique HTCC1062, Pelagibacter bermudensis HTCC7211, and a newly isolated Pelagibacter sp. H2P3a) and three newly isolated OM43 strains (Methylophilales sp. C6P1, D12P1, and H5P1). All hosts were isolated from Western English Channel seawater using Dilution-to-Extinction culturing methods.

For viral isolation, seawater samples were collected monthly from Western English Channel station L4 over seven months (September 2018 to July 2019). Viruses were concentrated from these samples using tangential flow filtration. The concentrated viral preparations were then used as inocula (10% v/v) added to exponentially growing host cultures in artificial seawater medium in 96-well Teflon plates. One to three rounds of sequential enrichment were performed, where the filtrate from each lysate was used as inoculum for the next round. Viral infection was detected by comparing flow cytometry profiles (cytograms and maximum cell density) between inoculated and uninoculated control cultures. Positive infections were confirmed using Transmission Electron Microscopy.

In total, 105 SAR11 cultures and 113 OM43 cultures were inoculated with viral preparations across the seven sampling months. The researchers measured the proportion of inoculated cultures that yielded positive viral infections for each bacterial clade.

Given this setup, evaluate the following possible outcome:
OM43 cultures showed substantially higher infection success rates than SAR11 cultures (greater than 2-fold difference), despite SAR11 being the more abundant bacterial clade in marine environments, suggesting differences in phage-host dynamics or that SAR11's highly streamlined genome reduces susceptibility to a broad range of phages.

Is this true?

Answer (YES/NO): NO